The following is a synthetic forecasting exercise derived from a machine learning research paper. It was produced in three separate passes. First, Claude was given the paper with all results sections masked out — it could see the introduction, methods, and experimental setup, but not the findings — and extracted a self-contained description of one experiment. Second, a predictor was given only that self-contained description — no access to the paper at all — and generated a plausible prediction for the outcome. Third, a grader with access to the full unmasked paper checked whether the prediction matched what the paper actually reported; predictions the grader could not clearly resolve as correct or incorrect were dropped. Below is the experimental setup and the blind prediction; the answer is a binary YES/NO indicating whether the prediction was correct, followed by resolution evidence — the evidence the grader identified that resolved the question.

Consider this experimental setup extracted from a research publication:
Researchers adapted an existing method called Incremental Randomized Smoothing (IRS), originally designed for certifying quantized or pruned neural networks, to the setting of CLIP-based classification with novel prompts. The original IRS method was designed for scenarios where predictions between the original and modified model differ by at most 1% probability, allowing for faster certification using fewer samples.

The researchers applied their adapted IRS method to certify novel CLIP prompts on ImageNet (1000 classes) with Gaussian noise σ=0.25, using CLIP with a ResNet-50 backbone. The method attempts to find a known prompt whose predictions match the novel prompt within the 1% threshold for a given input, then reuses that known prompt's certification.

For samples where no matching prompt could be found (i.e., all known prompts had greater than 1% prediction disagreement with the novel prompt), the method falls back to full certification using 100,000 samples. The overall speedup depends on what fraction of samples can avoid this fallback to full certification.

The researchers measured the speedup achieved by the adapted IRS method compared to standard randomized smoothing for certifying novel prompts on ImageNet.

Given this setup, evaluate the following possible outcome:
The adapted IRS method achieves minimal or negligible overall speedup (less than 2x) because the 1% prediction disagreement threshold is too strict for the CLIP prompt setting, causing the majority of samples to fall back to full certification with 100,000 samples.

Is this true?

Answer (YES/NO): YES